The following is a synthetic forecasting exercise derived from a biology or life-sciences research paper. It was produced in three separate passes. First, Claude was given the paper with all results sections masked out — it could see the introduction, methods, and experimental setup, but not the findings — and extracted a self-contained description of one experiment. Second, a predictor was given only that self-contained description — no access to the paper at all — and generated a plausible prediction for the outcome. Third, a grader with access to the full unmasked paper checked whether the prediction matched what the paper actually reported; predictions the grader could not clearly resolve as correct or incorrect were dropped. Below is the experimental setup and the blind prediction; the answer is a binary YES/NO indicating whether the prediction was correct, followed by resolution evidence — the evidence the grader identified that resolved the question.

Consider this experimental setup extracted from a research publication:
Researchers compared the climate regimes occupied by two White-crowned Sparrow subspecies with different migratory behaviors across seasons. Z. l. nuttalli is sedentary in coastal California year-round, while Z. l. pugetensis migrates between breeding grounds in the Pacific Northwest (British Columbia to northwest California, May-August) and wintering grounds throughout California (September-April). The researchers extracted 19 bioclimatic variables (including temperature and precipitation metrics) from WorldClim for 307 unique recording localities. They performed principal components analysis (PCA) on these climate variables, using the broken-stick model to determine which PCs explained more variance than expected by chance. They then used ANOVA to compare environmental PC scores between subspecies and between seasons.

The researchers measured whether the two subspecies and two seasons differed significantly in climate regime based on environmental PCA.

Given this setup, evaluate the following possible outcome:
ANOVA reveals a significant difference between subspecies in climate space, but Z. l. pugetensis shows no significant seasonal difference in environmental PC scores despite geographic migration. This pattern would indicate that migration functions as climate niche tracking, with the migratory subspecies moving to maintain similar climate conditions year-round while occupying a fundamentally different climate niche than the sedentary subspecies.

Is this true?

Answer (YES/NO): NO